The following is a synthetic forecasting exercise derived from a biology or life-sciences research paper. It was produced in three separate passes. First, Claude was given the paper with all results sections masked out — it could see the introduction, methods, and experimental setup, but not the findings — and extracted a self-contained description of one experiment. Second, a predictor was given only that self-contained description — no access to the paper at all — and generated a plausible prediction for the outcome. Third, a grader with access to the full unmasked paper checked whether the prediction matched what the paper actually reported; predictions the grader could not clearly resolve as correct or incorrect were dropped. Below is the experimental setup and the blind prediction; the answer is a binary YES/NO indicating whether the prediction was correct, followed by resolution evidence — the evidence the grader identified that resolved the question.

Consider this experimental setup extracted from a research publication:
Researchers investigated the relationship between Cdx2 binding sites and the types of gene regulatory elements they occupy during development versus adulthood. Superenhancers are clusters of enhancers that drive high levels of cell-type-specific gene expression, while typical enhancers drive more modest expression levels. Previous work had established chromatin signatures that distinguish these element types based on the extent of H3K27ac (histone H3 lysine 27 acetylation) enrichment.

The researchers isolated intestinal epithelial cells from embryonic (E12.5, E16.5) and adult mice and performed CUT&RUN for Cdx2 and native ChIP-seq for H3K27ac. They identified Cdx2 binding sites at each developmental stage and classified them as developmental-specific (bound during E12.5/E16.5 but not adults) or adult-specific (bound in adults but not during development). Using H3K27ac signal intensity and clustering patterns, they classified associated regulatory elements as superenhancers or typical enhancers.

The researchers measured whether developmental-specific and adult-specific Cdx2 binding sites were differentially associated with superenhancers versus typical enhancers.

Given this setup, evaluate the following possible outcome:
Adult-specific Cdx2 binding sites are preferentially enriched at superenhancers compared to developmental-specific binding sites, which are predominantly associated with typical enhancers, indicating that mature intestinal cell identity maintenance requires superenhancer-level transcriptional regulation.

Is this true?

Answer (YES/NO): YES